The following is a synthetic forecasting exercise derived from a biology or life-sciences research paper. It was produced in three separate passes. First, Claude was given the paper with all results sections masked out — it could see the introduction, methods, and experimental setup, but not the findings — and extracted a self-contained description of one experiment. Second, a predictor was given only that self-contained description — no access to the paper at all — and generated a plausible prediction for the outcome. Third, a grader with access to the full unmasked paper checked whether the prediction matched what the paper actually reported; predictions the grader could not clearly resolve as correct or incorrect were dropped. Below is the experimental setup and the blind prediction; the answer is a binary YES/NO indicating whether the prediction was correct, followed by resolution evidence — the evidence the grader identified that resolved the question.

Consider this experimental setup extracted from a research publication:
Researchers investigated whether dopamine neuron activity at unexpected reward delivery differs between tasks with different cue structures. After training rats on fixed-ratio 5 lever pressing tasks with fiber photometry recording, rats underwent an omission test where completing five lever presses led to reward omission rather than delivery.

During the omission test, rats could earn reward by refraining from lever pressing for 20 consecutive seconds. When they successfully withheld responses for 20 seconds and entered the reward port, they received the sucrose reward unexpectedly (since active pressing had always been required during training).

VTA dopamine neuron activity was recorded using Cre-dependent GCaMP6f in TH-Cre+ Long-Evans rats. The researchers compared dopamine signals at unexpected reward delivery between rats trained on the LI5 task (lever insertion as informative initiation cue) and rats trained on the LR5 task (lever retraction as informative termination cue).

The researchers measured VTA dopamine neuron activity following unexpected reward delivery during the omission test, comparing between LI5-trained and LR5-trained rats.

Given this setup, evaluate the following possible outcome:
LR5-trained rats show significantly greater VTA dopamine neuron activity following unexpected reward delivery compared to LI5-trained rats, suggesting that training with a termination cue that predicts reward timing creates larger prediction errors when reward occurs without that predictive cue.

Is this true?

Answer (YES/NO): NO